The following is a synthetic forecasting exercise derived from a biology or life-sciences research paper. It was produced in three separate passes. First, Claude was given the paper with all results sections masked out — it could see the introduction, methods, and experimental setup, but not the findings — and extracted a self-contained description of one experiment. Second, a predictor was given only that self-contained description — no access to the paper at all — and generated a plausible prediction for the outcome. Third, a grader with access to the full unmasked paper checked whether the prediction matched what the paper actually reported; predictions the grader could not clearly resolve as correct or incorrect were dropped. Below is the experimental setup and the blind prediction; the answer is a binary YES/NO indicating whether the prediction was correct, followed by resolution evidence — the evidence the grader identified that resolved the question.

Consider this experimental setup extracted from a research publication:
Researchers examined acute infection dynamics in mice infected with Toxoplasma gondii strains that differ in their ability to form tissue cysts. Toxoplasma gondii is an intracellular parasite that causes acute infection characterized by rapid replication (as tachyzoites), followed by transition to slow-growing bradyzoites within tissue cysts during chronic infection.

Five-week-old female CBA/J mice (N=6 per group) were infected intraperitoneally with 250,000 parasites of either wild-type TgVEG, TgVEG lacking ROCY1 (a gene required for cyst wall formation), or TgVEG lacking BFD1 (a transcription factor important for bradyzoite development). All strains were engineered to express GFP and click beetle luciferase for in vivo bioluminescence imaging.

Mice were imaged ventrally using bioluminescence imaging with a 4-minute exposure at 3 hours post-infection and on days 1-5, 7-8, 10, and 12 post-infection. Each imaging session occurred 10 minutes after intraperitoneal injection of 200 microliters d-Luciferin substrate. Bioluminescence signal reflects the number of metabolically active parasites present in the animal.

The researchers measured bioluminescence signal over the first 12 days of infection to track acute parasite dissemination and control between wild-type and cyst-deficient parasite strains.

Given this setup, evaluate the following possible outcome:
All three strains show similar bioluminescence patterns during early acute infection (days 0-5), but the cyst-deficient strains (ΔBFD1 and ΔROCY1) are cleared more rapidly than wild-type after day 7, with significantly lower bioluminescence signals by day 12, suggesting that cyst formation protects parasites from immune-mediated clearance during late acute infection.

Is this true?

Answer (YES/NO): NO